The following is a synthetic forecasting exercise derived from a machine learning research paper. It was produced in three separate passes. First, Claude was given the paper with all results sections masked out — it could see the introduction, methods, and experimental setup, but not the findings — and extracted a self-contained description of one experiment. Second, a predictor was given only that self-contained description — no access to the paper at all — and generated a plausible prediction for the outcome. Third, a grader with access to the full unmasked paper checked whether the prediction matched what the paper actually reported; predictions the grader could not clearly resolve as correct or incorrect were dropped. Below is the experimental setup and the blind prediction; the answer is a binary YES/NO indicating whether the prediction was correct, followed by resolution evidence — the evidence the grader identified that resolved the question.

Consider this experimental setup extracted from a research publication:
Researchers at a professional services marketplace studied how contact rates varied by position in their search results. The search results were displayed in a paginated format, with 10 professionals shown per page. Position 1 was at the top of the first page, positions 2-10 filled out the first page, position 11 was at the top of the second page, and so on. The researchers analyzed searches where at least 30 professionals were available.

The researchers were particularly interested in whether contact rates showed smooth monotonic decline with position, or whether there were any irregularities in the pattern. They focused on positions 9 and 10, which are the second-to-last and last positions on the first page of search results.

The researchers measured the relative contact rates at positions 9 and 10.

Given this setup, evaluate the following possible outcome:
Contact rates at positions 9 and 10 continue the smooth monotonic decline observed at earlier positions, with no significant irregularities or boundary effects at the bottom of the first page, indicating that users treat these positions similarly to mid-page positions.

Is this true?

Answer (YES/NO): NO